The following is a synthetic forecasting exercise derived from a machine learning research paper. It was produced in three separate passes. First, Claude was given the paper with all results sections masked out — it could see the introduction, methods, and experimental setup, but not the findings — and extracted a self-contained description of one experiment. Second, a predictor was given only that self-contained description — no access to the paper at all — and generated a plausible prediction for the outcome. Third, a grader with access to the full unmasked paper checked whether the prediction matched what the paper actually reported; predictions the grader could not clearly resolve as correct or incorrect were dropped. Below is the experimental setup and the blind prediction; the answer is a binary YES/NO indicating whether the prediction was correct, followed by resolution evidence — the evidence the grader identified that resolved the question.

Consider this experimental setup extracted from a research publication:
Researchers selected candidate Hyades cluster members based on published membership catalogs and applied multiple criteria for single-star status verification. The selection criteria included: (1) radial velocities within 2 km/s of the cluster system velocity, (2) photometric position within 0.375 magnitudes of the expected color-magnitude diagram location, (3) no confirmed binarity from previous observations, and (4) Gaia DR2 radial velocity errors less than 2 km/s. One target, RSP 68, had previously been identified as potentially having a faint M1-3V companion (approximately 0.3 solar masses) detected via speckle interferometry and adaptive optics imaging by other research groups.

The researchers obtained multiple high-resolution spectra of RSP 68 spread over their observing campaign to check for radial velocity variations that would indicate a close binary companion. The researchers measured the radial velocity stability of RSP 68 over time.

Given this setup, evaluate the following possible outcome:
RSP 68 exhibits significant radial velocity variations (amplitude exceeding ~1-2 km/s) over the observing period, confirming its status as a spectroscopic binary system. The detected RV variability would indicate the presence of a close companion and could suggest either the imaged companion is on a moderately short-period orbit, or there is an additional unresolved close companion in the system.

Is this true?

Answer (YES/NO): NO